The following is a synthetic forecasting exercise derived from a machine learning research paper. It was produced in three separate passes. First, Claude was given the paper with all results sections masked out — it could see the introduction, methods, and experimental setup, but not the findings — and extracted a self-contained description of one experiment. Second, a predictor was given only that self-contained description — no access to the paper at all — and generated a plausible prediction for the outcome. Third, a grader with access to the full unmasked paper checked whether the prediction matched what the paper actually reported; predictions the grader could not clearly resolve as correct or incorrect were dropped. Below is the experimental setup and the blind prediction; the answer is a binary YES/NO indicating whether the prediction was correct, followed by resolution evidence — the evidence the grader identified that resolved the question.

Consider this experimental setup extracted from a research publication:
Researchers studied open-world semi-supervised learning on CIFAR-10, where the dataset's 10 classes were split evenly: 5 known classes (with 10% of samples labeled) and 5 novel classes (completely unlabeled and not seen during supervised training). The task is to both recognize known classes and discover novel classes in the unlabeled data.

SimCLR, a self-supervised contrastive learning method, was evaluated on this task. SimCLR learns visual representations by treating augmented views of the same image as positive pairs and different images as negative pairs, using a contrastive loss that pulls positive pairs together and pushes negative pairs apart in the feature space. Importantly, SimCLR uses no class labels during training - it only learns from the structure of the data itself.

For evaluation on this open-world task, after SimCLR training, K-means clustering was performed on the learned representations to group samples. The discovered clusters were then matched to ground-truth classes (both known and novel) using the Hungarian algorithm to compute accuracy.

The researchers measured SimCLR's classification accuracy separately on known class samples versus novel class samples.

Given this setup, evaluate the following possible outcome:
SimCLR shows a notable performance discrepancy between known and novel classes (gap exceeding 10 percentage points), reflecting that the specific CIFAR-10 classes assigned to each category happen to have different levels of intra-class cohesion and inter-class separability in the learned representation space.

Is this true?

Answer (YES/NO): NO